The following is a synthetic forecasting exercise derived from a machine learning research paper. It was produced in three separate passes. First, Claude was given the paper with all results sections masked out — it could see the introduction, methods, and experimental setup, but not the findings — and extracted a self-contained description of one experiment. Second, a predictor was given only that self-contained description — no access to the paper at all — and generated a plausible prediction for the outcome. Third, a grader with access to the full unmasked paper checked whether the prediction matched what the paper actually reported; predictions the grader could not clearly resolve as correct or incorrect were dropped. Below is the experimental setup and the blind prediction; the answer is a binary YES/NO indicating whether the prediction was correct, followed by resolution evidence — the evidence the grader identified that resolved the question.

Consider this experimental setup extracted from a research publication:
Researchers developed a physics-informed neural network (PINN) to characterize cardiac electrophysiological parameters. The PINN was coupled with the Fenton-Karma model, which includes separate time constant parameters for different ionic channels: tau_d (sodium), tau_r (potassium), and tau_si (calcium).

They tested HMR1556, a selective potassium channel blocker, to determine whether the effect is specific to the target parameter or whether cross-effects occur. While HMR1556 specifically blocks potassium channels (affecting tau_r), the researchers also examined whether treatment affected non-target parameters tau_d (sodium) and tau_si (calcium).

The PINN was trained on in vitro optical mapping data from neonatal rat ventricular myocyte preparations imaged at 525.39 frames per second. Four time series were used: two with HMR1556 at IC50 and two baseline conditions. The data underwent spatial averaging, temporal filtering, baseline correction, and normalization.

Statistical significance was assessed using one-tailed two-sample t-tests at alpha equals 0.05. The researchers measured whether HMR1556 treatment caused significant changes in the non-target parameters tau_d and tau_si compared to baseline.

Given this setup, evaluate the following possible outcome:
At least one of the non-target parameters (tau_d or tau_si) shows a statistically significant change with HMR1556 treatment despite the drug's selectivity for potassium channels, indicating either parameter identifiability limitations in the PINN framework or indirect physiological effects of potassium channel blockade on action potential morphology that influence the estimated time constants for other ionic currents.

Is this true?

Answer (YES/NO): NO